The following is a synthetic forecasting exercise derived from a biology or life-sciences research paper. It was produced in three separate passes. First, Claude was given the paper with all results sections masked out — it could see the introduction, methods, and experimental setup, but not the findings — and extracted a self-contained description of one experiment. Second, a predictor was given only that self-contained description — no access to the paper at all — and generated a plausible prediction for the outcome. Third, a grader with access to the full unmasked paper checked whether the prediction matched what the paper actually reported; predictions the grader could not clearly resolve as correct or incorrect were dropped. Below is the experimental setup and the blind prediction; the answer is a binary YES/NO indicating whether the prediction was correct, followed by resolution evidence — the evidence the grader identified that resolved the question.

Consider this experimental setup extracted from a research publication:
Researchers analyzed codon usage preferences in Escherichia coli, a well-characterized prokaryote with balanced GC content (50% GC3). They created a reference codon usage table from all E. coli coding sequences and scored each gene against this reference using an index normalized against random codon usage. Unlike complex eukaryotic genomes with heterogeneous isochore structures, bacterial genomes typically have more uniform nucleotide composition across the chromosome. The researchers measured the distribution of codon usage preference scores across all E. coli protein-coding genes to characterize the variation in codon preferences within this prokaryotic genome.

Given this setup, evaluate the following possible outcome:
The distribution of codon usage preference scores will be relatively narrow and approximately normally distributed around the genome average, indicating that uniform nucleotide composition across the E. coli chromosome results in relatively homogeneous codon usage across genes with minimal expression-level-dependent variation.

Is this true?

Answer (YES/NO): NO